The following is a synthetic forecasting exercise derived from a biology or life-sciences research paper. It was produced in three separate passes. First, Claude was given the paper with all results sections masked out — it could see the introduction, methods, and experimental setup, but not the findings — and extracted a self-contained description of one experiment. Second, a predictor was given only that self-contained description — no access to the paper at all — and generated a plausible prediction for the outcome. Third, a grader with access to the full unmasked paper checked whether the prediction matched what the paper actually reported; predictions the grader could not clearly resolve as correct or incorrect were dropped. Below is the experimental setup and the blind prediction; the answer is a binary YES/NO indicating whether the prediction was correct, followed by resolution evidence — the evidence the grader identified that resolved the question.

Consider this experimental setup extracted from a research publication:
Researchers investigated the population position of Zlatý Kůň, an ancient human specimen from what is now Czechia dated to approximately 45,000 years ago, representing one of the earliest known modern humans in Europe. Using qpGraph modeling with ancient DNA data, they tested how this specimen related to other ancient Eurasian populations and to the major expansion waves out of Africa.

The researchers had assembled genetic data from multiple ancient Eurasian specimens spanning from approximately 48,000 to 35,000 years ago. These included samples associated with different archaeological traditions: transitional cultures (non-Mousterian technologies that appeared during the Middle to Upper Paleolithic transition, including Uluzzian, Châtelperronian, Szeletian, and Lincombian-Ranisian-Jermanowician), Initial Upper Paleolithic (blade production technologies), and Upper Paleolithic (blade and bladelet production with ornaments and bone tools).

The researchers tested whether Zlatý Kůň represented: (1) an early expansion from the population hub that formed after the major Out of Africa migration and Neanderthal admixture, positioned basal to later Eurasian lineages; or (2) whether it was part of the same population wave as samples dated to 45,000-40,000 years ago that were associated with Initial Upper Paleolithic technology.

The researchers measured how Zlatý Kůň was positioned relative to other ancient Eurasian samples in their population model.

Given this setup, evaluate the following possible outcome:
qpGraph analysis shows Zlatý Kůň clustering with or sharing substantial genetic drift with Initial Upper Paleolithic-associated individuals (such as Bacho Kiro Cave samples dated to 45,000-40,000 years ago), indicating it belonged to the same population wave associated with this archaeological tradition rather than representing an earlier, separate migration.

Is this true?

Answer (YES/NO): NO